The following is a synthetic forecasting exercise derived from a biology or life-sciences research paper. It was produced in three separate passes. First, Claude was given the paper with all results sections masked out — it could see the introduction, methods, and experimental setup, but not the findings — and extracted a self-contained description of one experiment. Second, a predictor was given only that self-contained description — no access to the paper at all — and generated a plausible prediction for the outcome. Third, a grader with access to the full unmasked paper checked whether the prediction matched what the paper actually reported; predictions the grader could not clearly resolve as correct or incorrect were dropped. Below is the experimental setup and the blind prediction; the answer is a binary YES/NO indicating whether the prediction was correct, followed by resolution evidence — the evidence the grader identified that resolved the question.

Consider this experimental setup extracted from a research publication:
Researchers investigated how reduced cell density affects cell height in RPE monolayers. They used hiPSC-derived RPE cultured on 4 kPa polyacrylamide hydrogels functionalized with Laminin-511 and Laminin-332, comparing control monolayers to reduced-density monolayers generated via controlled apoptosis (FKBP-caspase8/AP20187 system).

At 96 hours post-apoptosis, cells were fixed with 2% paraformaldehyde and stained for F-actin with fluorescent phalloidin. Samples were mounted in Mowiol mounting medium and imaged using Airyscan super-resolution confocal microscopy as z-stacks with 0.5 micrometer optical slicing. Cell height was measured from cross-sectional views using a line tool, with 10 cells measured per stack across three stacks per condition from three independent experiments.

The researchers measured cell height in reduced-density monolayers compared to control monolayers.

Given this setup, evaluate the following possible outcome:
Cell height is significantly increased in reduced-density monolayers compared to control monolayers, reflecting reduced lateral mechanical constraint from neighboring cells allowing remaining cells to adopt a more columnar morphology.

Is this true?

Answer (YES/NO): NO